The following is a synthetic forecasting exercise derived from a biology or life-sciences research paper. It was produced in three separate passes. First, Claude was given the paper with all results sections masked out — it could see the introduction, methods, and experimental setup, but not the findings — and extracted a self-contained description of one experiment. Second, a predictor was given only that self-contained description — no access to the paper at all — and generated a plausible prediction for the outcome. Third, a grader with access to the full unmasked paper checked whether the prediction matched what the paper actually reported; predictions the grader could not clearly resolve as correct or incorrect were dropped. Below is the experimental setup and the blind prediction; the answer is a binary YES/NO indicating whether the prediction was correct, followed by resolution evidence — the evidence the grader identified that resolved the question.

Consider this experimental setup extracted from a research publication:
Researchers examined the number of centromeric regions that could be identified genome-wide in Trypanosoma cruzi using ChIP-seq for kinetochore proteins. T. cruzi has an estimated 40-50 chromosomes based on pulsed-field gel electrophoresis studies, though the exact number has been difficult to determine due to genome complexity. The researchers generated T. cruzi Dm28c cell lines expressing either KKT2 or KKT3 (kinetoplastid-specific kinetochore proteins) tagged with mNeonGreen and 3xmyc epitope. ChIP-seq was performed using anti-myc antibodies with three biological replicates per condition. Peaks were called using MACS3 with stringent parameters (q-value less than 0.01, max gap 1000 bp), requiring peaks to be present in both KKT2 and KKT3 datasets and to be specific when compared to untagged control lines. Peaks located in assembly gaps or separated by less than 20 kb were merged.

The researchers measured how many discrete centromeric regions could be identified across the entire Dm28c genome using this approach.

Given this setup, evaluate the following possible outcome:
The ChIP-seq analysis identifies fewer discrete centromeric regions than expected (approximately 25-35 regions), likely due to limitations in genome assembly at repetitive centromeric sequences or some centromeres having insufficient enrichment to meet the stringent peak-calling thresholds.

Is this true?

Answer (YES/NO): NO